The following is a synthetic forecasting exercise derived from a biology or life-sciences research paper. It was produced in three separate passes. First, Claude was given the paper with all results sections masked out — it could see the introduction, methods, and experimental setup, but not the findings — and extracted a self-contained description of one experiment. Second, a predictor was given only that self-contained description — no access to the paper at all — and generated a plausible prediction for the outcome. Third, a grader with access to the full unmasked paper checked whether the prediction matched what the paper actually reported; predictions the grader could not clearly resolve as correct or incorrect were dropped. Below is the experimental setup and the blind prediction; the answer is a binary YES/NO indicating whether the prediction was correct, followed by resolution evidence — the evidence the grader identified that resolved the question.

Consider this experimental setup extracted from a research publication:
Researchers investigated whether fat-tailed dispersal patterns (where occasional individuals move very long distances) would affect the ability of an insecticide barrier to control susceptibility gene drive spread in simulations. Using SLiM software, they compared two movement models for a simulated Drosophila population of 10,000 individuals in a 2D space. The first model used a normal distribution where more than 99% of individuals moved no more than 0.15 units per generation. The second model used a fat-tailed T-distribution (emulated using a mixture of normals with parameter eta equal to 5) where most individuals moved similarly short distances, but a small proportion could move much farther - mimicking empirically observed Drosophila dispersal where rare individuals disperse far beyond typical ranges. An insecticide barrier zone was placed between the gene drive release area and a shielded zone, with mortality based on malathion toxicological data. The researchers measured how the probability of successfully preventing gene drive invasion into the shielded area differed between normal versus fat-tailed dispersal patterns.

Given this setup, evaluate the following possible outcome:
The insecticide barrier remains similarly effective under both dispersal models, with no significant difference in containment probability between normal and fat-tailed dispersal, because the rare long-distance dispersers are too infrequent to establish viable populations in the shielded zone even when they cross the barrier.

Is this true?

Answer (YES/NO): NO